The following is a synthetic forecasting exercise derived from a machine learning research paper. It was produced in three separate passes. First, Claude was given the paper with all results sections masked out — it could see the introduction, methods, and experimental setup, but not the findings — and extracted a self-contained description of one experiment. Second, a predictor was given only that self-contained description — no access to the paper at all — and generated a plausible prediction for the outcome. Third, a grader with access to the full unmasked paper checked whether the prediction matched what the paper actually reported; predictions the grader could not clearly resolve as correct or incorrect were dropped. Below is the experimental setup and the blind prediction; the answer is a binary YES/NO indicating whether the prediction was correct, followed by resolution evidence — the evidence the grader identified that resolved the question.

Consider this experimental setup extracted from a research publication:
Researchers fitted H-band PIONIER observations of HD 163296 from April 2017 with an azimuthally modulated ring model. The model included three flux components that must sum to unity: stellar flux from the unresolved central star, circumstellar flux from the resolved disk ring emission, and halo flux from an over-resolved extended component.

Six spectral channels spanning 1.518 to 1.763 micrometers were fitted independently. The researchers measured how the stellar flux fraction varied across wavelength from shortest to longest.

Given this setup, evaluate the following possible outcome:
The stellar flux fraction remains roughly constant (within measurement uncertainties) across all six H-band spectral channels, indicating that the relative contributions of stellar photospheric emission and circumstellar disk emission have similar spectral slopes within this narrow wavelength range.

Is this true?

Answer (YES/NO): NO